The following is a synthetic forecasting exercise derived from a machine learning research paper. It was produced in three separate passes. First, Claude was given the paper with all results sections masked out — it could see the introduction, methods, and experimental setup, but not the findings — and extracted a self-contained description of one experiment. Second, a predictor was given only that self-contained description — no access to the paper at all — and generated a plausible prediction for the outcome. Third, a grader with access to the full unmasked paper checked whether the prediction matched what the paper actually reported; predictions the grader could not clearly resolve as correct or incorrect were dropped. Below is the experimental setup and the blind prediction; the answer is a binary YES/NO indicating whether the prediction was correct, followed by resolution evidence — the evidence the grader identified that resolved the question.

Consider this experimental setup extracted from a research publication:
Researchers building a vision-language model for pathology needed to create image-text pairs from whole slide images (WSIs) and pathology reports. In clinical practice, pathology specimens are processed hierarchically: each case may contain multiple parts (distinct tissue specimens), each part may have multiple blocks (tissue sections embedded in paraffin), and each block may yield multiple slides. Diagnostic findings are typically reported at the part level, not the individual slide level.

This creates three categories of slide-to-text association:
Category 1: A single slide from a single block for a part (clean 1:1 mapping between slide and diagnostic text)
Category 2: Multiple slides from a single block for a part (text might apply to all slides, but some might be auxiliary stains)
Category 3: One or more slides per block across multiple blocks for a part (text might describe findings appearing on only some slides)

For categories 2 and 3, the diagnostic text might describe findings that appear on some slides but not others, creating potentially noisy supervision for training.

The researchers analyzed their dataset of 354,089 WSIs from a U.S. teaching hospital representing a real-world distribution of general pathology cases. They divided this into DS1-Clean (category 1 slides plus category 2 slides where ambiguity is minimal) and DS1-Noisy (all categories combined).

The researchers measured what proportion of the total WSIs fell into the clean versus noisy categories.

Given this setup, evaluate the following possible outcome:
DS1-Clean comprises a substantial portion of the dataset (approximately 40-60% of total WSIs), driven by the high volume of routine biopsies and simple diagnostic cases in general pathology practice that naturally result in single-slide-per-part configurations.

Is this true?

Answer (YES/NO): NO